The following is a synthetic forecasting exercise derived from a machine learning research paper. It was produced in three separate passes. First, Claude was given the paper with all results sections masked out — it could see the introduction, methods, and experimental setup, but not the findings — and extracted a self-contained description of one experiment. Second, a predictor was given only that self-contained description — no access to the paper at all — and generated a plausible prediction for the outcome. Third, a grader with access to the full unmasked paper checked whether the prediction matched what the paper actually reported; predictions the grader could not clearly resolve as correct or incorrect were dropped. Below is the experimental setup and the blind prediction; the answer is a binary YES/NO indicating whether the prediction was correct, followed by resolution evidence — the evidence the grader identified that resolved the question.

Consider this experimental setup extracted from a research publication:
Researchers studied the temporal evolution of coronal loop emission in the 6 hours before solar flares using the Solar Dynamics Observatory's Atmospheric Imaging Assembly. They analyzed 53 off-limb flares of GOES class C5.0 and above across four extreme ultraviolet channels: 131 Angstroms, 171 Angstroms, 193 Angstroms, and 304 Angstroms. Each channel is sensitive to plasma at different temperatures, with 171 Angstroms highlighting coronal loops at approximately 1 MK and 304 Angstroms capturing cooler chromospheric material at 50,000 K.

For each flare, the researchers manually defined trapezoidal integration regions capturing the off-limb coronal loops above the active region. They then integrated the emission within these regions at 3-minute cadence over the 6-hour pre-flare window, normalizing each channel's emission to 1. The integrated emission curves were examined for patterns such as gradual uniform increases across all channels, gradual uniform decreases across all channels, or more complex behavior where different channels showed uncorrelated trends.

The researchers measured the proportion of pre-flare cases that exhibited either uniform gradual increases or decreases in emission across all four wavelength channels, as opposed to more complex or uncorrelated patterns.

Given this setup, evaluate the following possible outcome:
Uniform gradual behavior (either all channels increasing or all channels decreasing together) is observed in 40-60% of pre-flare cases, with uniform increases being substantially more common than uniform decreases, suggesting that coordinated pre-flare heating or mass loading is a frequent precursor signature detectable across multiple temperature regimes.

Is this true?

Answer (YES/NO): NO